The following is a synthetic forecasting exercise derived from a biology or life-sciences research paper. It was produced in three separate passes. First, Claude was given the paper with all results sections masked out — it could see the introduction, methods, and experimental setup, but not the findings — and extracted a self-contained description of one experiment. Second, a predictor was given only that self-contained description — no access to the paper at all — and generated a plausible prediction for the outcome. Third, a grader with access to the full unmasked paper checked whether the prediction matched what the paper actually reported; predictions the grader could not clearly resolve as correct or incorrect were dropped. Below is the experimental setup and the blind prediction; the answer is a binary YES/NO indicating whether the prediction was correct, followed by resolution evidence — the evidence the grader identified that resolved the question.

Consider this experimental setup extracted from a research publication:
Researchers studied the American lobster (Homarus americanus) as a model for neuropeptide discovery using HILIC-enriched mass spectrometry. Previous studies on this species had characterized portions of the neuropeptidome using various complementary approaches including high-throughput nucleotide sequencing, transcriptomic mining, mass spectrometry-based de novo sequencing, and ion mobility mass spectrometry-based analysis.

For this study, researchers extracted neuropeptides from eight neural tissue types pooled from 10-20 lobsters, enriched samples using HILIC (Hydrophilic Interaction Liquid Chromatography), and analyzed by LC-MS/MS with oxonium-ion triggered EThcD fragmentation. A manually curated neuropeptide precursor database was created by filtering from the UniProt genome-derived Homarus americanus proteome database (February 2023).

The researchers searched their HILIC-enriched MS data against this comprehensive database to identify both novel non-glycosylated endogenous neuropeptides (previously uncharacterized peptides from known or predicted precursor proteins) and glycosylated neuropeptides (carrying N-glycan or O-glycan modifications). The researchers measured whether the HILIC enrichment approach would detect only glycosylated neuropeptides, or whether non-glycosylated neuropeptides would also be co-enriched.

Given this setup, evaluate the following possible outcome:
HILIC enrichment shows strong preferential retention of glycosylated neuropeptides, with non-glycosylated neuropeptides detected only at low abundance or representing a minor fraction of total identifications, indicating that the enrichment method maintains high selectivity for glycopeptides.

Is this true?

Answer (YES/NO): NO